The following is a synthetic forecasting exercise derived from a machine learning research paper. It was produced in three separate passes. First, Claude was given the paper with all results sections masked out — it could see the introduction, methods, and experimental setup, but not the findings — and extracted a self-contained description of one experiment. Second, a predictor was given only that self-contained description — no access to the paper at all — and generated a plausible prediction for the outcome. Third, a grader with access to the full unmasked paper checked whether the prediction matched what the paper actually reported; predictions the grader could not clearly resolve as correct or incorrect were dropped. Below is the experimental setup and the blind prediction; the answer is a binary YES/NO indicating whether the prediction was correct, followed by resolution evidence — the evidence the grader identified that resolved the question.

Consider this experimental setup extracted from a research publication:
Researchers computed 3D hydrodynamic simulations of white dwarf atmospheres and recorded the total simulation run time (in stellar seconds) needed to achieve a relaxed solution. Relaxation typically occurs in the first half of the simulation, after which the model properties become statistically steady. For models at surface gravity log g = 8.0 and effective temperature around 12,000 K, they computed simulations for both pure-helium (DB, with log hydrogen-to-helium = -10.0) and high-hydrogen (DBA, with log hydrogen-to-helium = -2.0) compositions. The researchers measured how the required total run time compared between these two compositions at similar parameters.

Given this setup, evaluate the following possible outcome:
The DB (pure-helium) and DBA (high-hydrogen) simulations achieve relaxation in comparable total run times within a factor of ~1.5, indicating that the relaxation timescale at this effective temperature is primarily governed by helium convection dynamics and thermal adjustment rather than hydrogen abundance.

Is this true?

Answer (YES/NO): YES